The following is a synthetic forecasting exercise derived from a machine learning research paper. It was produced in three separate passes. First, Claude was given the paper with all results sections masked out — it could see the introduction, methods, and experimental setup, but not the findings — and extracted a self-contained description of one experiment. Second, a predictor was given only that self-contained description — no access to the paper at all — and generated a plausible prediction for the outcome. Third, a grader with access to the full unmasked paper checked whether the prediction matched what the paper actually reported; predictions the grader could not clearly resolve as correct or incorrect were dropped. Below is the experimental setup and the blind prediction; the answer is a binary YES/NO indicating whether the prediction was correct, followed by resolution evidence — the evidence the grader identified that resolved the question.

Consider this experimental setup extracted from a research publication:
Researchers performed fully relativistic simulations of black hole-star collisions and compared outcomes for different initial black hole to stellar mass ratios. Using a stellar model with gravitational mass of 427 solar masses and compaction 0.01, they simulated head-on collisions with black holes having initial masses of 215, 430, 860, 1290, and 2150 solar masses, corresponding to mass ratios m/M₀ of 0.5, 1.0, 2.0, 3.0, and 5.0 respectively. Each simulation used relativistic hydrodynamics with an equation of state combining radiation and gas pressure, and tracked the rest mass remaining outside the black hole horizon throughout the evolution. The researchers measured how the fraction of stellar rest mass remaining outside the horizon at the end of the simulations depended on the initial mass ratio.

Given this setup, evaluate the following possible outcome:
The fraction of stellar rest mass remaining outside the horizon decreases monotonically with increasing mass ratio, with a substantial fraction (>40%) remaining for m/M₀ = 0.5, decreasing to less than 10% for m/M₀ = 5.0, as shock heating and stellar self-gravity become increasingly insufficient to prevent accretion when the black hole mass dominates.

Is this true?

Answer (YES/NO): NO